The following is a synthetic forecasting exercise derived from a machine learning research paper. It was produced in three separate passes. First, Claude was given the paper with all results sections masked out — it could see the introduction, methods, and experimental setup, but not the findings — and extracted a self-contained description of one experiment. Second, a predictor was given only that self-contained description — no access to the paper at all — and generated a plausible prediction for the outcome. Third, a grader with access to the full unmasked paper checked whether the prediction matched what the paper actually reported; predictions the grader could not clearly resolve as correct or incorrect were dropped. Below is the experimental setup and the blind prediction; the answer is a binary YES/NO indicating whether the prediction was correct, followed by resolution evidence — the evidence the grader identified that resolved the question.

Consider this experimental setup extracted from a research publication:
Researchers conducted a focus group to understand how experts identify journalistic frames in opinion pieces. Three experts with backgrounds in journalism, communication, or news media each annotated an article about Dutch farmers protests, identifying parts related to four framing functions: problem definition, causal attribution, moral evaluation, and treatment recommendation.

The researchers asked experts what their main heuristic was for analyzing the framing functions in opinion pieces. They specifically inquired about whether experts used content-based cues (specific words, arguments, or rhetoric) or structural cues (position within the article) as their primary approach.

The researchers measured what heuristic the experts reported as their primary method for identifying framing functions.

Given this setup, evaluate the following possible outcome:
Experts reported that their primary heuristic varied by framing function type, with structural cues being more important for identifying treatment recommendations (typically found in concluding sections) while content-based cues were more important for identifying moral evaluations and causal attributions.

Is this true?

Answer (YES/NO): NO